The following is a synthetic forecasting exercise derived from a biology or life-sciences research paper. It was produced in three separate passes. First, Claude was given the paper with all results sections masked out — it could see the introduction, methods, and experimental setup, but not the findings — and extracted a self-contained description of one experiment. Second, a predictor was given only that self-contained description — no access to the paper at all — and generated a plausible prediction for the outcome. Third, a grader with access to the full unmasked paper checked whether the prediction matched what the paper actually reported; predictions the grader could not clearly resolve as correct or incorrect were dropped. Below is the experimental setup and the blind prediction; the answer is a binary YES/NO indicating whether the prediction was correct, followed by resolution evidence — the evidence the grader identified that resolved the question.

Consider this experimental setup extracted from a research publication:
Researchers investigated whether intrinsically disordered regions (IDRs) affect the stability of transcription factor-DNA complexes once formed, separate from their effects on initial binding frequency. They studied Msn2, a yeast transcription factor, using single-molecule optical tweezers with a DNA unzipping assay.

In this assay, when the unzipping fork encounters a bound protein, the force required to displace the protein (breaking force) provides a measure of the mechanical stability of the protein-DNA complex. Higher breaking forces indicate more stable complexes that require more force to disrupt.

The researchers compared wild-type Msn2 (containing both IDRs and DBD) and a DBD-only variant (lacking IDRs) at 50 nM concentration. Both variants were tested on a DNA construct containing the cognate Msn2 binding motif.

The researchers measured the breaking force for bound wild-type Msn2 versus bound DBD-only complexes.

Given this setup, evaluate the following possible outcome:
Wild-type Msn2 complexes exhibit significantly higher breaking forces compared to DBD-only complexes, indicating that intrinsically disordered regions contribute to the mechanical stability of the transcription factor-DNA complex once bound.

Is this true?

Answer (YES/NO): YES